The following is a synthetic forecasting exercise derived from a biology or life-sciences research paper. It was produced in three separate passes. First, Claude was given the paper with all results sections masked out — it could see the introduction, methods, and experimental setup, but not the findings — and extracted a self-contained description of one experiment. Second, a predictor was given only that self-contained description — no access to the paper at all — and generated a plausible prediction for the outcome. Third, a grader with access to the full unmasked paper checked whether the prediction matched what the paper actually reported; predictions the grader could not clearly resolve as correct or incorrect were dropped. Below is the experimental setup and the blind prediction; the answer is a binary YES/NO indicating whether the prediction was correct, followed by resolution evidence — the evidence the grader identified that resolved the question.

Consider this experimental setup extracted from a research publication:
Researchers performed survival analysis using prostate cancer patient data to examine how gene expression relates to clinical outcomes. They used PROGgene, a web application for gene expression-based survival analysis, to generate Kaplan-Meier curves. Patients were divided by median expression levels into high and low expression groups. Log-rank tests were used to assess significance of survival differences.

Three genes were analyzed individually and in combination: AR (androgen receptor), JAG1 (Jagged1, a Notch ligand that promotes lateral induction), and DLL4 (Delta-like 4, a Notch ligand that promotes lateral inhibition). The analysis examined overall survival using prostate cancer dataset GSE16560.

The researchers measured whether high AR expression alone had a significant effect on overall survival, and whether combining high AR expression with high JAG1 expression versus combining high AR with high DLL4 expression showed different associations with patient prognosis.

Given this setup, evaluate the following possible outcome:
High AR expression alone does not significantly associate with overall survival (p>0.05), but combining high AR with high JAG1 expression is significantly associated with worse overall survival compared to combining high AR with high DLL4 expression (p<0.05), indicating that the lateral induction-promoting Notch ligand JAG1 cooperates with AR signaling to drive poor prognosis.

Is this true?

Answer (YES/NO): YES